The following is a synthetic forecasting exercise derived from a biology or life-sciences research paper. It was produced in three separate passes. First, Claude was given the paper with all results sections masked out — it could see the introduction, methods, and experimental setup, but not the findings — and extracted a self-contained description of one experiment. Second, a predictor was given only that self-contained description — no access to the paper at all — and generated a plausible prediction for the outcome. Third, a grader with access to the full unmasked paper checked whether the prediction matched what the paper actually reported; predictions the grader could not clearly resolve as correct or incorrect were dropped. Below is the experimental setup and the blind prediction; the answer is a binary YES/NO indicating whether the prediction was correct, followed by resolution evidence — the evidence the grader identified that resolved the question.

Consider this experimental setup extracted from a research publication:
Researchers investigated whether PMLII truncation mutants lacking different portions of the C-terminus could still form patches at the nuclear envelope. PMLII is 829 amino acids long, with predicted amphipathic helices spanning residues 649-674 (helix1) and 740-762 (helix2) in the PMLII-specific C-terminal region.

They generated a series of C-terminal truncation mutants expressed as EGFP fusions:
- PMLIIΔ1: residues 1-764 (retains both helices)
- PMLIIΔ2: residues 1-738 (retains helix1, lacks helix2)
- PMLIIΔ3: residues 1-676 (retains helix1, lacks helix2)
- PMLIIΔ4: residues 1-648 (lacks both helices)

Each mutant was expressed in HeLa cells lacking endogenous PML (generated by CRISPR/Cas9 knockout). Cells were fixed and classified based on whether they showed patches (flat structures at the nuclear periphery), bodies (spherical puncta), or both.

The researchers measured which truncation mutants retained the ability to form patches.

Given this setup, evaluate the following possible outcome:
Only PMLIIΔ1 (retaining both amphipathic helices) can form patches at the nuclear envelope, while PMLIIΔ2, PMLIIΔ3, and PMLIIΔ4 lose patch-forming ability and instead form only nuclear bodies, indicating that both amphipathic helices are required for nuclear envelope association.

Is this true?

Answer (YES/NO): NO